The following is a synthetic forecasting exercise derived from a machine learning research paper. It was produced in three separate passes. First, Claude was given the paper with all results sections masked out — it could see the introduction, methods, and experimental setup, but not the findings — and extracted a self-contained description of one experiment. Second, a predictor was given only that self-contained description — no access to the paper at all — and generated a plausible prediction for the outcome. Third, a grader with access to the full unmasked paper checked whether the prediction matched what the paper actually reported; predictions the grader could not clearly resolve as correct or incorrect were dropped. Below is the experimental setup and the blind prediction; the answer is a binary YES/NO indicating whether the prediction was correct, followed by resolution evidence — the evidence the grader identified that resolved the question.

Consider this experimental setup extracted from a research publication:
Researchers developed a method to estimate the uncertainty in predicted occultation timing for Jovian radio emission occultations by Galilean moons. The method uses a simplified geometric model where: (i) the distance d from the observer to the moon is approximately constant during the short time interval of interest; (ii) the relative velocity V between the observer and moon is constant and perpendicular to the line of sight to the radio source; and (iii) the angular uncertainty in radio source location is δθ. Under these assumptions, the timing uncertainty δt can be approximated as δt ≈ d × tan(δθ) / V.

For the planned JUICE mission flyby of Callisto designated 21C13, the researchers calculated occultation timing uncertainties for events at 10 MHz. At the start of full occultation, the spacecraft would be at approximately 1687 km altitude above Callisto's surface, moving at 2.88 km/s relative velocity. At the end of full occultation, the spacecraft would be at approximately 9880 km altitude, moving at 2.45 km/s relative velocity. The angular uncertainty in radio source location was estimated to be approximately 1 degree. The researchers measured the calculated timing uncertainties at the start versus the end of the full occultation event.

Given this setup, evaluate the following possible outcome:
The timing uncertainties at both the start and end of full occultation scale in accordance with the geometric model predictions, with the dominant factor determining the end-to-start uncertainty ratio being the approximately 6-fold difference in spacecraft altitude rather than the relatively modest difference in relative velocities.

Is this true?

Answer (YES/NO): YES